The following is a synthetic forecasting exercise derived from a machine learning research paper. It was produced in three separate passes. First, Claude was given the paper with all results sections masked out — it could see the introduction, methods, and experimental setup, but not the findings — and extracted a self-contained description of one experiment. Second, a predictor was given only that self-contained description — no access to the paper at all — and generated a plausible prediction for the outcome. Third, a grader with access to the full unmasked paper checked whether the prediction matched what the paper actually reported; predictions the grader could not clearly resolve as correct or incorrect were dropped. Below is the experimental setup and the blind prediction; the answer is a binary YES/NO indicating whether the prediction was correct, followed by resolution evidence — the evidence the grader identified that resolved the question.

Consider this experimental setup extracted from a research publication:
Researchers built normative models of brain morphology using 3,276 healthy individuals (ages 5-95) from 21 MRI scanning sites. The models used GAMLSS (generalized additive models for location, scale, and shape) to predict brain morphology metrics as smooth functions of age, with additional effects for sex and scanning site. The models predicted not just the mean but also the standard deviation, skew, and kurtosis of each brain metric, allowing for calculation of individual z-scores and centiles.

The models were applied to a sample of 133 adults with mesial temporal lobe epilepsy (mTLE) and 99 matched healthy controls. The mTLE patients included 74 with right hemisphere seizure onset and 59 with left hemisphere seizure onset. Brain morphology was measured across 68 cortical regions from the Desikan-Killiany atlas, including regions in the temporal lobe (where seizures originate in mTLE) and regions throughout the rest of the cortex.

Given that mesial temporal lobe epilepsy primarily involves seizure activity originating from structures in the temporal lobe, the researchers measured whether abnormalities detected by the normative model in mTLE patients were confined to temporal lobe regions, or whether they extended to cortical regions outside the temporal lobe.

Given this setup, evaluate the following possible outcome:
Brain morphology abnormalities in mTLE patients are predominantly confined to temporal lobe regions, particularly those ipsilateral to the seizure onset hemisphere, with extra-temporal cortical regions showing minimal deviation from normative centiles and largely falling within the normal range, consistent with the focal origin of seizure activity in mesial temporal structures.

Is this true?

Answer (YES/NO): NO